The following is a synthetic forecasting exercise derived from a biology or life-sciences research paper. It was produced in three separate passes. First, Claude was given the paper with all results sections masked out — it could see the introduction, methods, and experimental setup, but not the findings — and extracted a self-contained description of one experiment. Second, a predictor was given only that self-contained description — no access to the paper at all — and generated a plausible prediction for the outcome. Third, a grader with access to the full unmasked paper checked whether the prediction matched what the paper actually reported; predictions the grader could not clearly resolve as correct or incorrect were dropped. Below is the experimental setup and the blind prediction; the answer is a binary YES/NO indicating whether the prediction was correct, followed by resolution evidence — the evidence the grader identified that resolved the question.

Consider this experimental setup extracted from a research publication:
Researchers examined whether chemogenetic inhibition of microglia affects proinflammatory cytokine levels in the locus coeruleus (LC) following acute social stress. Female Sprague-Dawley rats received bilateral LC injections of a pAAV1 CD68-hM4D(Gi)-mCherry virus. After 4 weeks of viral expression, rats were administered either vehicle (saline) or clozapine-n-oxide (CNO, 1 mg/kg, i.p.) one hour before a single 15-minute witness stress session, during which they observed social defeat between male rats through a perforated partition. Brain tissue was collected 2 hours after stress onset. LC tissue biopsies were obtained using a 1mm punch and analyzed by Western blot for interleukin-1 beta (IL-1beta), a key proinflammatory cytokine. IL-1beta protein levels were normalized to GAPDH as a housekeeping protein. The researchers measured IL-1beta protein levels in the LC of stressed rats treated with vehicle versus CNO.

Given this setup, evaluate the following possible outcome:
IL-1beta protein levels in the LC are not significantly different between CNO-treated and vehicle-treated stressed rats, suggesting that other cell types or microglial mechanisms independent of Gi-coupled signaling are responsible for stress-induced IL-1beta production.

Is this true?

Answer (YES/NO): NO